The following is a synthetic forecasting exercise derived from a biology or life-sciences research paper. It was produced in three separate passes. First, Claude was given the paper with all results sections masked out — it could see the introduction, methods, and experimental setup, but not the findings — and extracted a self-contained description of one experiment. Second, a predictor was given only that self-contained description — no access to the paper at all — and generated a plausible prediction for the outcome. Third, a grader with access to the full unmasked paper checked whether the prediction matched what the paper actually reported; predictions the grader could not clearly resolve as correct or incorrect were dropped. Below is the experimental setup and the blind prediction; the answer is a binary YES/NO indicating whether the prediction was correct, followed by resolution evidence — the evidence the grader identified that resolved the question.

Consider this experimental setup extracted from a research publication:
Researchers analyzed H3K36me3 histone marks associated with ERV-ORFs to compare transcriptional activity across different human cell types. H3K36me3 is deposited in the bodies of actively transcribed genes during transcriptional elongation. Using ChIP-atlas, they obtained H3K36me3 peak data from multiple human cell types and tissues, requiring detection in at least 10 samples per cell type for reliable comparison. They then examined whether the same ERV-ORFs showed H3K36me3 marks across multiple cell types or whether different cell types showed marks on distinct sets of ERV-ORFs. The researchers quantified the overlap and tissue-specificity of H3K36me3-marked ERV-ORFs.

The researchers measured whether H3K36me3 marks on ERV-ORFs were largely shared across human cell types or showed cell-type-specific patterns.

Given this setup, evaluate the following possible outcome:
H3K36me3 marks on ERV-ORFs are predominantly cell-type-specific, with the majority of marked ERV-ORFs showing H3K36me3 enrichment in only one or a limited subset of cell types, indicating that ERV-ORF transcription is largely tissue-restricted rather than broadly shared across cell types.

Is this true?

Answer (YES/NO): YES